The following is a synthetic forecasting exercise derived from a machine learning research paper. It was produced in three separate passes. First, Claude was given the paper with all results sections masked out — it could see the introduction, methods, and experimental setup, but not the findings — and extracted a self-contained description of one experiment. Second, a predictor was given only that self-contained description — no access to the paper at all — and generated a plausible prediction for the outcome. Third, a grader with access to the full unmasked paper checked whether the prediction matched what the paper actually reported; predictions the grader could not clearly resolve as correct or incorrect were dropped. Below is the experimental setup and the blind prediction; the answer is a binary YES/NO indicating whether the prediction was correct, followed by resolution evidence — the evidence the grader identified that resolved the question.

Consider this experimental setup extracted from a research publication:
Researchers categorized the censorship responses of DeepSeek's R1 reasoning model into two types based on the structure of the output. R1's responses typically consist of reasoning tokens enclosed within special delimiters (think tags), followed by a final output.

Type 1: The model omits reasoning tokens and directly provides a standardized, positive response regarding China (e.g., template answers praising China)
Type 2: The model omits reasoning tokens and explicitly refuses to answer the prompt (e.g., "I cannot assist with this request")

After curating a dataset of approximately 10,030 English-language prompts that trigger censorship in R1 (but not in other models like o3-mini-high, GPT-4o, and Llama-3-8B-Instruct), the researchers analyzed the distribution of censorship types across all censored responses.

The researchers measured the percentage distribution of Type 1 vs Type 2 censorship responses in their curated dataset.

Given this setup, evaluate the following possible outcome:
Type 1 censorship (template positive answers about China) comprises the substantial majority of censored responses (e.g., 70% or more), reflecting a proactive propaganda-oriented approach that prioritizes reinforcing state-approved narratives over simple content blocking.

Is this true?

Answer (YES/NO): YES